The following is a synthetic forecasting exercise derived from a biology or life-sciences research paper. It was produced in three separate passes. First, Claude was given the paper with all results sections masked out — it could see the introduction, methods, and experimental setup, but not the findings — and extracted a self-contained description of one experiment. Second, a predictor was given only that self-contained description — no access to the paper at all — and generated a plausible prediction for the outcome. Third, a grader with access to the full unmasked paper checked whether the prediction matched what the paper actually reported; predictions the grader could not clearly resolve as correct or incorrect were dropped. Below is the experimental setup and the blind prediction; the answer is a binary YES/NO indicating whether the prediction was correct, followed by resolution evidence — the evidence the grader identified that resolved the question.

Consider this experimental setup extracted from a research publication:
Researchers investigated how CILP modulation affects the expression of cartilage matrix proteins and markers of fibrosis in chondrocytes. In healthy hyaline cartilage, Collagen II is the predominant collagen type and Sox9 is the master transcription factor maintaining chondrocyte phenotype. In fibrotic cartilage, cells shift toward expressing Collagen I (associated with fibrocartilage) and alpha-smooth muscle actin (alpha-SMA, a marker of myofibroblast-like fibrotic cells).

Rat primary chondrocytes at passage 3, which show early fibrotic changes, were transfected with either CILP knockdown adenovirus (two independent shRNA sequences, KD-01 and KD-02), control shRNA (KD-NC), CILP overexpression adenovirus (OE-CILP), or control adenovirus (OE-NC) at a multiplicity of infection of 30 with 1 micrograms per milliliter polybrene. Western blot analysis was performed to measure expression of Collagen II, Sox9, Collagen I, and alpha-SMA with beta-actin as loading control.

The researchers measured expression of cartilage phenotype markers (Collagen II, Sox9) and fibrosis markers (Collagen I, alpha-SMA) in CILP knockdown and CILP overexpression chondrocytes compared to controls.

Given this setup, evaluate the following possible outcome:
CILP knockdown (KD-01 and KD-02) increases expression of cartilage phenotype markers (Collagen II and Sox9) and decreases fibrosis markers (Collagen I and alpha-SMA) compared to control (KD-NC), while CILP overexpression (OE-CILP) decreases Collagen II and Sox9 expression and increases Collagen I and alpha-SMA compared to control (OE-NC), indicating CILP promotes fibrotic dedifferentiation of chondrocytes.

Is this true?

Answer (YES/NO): NO